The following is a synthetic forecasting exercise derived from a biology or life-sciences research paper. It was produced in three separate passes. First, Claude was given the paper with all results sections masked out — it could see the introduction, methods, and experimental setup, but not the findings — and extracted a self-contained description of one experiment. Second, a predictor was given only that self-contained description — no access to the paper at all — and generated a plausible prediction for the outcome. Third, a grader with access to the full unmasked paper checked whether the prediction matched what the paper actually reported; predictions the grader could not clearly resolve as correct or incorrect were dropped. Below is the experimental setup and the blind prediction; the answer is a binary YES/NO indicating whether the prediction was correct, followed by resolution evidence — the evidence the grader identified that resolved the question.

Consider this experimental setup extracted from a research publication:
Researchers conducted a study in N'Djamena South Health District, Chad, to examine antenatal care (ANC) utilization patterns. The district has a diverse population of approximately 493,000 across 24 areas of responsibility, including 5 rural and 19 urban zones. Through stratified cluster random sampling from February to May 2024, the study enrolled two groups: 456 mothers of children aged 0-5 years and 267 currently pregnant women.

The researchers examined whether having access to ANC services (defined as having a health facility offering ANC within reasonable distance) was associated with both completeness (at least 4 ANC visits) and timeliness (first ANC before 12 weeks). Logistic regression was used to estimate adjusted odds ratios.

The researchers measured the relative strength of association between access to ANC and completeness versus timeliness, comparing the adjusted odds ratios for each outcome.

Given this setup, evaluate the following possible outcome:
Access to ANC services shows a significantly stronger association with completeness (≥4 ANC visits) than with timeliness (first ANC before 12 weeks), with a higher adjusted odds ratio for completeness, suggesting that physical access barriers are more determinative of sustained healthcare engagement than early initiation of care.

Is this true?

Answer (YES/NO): YES